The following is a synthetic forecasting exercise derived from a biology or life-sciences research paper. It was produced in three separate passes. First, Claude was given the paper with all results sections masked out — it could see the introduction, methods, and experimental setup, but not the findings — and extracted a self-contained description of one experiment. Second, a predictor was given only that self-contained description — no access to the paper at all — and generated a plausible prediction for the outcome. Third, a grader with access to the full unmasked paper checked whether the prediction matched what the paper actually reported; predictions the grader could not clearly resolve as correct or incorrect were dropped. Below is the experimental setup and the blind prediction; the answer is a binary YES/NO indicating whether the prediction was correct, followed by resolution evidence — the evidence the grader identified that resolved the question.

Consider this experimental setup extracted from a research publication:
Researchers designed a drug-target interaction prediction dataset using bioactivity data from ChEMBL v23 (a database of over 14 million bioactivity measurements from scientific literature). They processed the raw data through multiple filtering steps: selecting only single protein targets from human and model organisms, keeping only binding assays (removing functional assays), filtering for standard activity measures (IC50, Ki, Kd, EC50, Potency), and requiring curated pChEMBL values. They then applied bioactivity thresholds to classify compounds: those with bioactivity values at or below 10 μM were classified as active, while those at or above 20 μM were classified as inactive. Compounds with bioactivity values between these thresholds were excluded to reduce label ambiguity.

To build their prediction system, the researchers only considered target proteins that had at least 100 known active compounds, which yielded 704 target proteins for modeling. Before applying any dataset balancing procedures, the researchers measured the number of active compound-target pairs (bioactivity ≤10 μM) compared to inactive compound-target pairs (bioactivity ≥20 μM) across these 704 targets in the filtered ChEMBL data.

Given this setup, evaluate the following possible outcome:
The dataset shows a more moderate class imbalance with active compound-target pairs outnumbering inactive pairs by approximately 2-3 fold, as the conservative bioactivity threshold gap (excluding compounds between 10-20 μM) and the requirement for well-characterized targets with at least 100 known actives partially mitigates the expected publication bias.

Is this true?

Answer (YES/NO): NO